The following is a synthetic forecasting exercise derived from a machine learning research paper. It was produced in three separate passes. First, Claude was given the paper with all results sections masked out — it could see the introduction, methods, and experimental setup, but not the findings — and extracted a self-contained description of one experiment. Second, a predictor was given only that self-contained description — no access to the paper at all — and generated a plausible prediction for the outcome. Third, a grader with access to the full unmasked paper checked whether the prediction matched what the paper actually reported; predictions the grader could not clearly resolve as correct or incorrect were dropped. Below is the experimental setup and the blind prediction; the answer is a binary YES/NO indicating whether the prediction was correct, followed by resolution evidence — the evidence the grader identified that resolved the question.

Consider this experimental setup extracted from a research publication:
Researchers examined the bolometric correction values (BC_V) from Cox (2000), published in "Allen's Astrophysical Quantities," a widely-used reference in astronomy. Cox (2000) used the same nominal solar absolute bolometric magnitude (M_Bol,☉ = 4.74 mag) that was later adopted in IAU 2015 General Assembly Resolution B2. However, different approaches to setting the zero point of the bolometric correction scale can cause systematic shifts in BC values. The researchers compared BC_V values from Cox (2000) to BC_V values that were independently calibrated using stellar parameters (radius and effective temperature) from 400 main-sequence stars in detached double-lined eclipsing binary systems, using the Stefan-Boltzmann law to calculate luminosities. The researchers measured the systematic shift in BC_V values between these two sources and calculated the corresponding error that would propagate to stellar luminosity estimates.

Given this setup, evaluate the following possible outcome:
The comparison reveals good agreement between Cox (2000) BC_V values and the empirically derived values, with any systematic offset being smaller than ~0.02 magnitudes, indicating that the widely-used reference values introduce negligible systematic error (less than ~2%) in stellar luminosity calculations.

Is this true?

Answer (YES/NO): NO